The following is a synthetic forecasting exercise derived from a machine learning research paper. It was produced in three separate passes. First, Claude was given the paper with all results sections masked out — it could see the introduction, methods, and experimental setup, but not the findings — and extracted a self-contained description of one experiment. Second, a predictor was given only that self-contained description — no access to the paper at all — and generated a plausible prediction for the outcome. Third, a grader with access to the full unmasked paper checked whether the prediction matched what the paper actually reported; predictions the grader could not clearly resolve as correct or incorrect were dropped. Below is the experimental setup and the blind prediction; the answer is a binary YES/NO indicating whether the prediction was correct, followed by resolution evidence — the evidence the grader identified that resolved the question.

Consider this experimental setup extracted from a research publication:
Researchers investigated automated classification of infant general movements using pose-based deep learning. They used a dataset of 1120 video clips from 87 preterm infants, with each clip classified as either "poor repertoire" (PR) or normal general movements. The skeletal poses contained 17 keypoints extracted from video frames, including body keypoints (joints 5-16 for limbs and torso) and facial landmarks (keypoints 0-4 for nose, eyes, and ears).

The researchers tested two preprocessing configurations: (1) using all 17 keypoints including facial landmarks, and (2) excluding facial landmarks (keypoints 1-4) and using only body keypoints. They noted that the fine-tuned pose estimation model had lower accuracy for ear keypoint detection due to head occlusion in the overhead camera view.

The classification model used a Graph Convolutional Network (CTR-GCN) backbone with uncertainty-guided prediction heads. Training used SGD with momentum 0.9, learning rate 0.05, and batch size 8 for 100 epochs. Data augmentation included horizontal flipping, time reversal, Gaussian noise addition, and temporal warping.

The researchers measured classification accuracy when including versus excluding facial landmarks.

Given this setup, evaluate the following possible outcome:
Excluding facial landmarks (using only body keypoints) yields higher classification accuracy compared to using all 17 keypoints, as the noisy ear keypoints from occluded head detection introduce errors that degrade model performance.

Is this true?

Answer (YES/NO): YES